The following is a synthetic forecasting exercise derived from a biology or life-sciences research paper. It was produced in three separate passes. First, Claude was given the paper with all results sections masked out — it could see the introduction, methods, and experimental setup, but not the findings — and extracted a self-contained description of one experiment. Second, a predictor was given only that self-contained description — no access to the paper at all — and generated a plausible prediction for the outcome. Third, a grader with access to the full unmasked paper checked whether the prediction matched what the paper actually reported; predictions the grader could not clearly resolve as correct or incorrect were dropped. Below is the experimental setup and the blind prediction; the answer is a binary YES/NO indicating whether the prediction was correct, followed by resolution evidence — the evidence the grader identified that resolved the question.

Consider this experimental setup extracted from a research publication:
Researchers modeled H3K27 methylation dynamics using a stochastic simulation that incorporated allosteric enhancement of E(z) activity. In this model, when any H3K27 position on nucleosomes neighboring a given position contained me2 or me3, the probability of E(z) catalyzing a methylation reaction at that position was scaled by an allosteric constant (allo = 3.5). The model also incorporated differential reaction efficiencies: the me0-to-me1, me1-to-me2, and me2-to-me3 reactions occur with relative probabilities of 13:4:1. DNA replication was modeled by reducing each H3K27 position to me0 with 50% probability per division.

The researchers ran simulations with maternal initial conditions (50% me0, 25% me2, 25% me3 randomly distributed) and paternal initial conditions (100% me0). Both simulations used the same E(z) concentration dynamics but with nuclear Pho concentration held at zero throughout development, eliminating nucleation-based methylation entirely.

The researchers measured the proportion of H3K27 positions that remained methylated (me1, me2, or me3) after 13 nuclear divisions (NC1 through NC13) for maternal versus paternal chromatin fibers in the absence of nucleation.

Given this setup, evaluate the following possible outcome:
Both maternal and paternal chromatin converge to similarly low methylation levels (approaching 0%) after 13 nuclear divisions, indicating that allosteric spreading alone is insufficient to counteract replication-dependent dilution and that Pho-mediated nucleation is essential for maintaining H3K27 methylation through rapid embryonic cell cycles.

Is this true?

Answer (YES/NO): NO